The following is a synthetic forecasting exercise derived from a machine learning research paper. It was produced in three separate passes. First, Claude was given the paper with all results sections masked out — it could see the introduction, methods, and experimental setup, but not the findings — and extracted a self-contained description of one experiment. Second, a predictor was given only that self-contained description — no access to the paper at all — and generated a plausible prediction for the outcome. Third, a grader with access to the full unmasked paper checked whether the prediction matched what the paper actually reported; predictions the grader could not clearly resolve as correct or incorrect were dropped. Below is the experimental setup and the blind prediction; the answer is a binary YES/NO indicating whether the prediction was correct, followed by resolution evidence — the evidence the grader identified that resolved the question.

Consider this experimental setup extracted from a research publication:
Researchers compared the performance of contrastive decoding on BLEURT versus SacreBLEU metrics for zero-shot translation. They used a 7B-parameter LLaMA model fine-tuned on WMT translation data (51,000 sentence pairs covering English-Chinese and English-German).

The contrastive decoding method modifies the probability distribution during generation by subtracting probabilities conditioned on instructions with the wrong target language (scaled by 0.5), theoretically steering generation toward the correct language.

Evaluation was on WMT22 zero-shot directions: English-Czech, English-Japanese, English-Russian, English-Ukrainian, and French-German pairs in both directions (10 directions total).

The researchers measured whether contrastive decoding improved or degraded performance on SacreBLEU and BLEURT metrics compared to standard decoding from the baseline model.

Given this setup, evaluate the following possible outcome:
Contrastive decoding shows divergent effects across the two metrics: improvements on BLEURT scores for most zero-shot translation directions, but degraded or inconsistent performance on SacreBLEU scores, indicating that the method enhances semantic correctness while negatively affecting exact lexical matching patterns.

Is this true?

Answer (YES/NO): NO